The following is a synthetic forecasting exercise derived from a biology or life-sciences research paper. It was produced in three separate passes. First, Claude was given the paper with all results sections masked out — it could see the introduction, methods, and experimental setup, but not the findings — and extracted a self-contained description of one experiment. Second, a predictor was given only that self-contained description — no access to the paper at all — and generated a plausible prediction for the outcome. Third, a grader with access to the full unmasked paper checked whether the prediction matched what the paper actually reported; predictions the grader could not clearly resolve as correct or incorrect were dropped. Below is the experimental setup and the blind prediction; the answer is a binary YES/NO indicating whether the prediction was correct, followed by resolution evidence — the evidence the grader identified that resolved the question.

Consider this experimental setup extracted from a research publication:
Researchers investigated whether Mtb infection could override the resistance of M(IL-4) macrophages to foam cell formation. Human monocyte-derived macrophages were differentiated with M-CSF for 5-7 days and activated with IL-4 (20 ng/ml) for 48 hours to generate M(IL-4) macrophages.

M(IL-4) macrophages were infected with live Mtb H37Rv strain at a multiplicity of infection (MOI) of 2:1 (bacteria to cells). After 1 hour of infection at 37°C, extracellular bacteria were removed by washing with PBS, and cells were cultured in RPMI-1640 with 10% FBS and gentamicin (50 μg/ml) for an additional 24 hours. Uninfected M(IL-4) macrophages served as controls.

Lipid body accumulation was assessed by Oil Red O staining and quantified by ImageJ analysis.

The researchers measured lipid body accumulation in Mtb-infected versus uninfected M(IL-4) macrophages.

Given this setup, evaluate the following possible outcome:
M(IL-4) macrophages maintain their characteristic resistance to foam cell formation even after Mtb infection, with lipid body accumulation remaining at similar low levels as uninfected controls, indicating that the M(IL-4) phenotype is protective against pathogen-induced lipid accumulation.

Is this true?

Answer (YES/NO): NO